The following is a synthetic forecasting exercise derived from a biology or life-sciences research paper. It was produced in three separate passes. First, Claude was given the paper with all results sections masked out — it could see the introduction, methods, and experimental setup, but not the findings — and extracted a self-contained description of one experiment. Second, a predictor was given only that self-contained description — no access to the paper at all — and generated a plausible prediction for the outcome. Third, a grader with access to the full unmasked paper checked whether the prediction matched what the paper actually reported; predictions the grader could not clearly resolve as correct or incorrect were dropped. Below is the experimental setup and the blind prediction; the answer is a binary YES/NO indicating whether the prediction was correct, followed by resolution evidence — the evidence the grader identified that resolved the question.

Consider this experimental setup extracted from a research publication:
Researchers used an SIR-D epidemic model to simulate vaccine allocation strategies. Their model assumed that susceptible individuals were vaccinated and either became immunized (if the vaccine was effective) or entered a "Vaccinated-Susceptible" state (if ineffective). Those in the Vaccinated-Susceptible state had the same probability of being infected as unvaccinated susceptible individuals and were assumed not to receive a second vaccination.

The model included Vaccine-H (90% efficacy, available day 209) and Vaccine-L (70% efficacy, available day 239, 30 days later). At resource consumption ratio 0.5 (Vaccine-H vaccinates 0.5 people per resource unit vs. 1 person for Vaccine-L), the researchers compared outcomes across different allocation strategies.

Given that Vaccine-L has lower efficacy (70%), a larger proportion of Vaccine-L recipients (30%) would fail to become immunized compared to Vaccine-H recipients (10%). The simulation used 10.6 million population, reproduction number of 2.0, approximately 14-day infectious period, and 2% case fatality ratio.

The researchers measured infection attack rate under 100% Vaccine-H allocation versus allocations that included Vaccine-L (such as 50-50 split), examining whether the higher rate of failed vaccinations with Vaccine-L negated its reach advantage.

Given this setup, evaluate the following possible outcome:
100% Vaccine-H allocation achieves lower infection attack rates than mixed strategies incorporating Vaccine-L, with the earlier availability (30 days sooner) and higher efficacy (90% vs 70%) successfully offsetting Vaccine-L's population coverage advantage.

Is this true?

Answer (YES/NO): YES